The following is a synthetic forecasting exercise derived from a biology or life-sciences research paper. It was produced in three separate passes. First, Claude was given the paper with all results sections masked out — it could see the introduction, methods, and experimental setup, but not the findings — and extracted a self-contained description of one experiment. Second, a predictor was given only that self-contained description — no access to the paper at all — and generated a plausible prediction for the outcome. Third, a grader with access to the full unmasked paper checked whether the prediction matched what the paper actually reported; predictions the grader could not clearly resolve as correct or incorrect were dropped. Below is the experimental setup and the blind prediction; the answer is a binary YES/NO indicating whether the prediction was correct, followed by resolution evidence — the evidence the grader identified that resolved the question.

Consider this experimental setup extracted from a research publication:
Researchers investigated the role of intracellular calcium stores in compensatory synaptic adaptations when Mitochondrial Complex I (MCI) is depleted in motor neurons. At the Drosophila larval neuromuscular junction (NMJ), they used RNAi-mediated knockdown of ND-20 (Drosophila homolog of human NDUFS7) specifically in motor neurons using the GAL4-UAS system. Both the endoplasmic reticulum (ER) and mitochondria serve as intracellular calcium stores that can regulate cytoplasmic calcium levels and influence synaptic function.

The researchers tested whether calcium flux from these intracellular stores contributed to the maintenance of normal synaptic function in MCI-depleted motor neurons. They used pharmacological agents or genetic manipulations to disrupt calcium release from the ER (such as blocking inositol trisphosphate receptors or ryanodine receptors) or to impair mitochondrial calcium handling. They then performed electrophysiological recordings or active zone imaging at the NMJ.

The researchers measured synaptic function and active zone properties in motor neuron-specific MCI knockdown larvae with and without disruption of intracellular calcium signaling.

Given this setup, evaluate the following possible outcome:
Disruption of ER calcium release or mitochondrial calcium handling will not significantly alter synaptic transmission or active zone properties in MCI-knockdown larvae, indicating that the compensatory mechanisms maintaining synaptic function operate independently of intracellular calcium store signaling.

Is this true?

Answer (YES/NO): NO